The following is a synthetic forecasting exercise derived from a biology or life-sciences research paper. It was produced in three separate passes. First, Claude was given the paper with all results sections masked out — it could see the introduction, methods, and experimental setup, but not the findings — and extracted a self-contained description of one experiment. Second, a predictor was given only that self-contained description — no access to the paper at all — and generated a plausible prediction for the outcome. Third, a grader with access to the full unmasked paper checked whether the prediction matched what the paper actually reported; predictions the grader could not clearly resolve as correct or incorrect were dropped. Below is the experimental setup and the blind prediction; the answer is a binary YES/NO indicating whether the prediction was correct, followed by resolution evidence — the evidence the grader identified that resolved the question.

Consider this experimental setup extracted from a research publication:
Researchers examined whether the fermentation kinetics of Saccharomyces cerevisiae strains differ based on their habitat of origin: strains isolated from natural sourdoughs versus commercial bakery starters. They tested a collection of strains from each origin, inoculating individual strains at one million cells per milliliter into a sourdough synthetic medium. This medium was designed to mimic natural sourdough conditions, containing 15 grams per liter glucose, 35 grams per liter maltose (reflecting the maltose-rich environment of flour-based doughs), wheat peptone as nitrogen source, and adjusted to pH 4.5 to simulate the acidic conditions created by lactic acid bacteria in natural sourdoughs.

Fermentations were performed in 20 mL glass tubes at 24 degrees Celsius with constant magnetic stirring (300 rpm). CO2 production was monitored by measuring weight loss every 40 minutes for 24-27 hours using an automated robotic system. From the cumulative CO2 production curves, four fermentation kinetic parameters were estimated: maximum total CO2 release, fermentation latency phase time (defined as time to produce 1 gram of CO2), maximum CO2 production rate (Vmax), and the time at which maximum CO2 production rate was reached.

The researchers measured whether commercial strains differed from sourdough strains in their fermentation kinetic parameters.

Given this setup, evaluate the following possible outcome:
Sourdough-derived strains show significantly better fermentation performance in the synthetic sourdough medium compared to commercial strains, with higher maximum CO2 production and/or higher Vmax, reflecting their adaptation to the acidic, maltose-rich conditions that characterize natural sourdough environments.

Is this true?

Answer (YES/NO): NO